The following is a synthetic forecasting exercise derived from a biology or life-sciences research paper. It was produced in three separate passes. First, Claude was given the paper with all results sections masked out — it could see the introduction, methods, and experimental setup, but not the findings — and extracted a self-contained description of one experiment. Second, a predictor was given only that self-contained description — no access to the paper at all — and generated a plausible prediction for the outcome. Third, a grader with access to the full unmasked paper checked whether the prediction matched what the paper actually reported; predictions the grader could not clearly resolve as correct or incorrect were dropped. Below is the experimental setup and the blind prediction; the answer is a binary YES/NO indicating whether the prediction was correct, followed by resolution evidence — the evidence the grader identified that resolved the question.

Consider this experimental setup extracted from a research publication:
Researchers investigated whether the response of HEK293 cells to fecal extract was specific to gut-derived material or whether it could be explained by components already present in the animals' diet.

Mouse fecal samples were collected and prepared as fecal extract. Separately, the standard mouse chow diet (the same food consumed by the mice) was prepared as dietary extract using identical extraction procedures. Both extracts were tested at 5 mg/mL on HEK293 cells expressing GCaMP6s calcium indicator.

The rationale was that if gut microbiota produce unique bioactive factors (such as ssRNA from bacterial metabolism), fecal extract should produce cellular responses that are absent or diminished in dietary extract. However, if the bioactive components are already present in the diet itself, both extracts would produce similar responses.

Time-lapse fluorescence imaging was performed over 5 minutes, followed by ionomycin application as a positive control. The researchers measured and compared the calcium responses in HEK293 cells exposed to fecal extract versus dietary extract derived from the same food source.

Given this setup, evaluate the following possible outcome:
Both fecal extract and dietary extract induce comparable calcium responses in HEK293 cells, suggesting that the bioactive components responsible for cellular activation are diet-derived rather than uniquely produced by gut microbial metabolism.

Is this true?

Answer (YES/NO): YES